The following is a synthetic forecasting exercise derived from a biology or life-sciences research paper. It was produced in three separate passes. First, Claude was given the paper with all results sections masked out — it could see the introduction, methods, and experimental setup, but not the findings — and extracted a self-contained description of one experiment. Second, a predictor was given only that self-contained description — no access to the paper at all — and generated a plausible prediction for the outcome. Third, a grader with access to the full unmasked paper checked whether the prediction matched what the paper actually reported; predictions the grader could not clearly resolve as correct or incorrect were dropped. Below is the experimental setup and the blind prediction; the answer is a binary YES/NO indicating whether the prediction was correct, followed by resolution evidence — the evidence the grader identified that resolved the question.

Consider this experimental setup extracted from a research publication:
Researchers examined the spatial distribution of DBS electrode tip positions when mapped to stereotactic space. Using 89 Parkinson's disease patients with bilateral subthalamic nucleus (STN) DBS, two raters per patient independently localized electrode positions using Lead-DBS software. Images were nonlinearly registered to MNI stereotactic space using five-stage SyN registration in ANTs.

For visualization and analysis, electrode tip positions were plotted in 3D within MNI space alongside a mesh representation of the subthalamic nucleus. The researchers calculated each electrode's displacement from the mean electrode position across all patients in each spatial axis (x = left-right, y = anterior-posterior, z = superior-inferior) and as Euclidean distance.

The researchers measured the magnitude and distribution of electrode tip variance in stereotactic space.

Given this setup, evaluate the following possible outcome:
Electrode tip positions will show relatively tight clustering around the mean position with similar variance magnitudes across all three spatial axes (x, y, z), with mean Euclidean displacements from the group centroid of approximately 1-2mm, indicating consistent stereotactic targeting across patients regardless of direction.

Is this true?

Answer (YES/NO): NO